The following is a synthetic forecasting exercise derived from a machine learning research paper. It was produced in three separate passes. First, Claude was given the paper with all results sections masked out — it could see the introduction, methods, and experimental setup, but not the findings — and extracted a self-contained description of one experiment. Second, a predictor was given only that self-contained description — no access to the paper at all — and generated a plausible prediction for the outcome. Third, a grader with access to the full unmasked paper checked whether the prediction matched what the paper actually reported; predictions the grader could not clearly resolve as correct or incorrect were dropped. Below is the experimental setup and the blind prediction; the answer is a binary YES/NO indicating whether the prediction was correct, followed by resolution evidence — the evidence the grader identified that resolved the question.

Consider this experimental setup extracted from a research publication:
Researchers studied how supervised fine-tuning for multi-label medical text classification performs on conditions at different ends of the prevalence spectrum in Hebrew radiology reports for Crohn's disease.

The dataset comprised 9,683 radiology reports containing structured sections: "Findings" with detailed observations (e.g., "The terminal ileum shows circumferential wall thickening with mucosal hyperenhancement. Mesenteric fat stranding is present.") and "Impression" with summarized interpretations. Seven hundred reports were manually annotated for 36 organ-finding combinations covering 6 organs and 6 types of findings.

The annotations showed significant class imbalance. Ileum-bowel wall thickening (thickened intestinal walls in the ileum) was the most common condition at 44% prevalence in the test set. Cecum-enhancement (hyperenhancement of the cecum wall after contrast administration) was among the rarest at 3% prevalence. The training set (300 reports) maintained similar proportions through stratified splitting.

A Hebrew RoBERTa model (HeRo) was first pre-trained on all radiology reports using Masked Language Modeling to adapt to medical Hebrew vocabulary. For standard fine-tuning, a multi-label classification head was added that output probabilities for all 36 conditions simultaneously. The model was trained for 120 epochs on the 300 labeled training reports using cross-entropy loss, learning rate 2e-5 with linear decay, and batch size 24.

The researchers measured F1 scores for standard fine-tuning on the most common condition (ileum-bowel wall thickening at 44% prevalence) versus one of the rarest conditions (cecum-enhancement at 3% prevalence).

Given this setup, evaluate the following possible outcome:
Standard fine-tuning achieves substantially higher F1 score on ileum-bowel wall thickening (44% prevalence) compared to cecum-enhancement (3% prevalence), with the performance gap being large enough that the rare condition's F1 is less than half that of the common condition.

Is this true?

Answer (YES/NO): YES